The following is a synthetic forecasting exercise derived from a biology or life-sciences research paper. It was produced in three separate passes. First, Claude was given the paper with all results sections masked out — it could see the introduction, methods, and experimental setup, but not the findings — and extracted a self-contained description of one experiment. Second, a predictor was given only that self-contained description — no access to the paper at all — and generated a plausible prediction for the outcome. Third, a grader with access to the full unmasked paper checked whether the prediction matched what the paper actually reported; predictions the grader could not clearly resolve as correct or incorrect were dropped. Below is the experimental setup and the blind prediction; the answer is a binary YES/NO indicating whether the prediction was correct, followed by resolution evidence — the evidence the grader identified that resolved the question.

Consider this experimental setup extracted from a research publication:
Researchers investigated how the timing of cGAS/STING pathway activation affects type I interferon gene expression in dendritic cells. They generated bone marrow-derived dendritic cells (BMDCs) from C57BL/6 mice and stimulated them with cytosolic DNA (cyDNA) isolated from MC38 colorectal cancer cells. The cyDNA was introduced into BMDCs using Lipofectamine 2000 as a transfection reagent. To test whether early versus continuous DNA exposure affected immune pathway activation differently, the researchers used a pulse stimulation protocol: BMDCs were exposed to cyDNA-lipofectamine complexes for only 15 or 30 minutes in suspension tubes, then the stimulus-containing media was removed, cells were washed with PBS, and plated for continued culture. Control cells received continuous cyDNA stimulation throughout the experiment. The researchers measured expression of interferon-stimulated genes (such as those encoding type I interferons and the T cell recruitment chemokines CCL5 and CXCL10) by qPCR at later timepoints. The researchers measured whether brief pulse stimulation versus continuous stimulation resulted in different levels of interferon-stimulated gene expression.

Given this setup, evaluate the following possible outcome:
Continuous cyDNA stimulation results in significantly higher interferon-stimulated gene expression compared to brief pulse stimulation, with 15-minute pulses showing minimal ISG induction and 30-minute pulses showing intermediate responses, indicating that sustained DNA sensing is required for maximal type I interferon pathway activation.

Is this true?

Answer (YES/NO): NO